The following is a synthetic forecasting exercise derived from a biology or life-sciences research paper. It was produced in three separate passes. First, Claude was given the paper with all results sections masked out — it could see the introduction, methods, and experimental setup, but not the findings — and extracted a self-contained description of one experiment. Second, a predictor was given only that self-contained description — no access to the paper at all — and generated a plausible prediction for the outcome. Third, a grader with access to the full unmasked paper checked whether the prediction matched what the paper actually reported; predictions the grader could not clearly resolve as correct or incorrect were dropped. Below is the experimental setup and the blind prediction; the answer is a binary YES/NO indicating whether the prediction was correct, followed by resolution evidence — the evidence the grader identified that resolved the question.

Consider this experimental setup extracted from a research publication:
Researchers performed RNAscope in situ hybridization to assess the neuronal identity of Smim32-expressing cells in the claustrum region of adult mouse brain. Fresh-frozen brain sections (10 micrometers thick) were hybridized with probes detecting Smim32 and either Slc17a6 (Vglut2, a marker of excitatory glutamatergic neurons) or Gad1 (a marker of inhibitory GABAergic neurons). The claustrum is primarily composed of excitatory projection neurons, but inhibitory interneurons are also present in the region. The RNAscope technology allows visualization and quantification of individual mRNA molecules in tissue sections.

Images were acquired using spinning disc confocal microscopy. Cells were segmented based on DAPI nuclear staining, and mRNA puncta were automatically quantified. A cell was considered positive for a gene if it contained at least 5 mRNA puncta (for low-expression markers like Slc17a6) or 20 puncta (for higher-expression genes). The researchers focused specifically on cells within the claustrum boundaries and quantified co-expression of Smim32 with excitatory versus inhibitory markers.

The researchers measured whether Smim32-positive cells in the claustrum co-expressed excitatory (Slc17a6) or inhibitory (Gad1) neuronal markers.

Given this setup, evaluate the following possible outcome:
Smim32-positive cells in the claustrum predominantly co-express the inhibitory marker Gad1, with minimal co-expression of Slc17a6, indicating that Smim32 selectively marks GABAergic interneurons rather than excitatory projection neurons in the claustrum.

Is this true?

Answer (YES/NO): NO